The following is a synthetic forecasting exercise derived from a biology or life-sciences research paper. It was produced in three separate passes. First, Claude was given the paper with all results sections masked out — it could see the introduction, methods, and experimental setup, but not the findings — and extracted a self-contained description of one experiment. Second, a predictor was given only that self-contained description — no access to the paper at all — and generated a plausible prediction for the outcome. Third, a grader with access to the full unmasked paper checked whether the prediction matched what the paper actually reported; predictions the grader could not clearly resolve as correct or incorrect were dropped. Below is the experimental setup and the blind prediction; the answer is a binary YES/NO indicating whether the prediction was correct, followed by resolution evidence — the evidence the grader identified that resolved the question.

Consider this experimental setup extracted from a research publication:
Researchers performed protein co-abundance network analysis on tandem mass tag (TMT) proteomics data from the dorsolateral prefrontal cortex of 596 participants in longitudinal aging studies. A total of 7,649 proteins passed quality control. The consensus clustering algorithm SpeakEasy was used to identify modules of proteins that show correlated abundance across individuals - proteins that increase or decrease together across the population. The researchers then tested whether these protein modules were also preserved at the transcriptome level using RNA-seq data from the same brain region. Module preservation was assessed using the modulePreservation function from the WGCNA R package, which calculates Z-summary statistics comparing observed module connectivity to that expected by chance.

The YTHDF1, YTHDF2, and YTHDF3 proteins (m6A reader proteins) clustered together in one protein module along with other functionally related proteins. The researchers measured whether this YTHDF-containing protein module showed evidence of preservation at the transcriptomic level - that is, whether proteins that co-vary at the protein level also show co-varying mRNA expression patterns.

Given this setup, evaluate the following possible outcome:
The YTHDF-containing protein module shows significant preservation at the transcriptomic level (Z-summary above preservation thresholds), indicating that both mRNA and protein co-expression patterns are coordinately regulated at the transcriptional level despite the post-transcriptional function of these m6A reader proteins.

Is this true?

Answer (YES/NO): NO